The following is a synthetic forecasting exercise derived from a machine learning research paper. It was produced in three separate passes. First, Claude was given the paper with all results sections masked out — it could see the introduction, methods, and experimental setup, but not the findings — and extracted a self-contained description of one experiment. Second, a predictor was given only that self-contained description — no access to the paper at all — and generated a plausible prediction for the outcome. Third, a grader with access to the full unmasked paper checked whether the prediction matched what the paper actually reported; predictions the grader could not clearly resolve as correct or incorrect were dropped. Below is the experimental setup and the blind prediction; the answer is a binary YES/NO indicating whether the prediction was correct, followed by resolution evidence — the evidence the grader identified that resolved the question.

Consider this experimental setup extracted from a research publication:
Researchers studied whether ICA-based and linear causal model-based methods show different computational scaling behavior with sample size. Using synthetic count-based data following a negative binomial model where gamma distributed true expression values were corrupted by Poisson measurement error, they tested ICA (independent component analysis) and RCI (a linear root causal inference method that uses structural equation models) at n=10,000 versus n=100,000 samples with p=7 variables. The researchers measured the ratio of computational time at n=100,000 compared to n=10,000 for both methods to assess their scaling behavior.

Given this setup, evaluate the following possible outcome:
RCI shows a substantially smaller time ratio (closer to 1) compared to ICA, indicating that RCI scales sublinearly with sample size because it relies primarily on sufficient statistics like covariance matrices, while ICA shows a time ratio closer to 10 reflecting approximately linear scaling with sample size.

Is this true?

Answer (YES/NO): NO